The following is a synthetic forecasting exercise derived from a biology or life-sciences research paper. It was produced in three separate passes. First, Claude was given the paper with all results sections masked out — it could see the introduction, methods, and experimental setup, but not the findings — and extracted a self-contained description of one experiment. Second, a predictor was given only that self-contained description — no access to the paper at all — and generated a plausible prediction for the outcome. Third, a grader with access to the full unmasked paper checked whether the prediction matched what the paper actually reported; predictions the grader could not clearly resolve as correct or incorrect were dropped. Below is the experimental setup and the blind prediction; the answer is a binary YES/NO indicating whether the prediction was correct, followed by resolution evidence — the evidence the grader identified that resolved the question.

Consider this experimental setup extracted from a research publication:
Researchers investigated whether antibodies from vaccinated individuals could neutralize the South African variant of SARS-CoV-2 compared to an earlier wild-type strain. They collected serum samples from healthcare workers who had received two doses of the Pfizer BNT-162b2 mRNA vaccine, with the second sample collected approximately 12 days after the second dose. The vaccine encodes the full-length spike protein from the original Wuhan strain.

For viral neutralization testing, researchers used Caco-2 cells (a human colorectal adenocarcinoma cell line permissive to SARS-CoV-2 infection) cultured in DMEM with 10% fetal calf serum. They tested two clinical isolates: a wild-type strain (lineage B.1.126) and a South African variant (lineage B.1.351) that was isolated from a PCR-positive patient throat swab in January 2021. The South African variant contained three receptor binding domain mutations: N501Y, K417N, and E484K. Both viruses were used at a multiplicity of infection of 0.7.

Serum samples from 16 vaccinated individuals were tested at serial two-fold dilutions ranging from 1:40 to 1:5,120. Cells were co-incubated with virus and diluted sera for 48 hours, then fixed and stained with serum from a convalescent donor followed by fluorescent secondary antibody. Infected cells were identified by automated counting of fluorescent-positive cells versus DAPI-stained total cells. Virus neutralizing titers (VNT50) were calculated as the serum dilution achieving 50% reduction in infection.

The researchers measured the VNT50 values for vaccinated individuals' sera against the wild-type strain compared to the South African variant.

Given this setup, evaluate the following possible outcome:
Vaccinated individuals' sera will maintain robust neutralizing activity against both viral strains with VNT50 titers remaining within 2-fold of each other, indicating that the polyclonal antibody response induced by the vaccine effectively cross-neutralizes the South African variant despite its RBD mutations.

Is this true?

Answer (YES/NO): NO